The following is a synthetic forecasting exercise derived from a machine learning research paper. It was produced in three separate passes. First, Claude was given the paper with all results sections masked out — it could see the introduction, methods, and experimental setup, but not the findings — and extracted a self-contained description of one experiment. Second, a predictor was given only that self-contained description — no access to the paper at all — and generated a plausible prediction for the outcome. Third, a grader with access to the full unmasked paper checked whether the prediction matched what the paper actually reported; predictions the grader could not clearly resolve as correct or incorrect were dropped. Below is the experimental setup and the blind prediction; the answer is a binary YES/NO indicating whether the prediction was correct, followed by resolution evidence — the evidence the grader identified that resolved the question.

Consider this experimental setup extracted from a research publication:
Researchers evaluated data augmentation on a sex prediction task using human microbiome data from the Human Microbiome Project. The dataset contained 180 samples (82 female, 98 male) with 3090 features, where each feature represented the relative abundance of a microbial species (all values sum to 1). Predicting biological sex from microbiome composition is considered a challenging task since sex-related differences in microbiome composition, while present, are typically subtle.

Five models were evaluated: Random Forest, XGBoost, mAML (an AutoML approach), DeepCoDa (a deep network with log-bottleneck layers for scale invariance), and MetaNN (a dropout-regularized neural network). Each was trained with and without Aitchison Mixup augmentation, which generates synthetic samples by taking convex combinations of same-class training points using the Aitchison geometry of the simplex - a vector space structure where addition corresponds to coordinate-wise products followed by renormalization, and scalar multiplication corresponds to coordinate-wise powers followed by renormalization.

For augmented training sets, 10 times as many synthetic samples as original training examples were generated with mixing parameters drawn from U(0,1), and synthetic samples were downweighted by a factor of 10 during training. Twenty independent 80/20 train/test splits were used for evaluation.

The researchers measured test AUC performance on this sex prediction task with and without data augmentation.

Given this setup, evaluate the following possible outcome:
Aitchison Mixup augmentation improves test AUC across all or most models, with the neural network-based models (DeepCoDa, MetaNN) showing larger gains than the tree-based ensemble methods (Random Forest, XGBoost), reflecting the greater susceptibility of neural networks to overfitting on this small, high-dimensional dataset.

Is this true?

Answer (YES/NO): NO